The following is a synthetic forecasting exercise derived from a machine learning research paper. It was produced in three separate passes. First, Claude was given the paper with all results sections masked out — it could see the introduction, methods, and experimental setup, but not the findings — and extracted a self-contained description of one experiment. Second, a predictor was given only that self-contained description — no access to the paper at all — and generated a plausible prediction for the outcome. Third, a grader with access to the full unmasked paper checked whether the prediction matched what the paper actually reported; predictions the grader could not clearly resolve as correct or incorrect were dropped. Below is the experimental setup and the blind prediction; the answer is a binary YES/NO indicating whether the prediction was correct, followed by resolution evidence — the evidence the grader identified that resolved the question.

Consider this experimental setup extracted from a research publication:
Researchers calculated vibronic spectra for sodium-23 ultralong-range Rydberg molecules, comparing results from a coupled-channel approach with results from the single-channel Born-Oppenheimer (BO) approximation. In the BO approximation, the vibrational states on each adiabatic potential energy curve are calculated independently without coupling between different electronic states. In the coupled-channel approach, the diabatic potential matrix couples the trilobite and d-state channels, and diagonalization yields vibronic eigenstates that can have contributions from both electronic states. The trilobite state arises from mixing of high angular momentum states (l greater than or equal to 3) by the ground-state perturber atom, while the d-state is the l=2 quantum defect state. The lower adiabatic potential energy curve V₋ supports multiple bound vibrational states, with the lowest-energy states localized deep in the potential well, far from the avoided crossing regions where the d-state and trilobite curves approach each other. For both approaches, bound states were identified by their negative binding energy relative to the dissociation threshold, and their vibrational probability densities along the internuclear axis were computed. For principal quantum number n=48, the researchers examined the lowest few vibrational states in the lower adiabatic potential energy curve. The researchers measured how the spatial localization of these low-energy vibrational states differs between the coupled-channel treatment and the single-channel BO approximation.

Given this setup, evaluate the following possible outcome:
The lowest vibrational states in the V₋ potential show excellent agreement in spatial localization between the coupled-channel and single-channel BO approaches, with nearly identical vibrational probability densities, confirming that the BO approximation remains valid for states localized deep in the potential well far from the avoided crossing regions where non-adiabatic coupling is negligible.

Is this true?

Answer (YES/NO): NO